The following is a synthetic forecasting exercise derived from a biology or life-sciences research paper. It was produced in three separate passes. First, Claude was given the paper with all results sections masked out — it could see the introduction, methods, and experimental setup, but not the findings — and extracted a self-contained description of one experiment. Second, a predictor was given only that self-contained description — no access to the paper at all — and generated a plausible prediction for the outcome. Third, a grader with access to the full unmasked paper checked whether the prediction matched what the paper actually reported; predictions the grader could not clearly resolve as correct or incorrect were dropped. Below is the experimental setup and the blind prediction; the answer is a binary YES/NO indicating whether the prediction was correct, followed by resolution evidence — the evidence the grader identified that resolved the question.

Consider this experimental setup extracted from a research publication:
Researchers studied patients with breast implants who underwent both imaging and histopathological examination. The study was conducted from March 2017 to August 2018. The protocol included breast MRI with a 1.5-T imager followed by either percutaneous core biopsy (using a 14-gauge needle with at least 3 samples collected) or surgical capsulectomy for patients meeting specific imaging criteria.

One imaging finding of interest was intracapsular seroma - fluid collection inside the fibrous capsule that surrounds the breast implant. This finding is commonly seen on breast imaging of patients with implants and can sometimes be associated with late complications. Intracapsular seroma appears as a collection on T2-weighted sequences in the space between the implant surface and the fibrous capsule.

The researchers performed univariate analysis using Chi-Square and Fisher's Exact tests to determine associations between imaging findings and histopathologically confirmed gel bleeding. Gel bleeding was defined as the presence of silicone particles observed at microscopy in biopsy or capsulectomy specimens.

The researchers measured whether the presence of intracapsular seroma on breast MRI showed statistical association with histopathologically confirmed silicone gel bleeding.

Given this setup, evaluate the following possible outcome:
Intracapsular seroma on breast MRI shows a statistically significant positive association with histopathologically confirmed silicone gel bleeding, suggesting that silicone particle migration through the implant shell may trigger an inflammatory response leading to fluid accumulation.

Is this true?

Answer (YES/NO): YES